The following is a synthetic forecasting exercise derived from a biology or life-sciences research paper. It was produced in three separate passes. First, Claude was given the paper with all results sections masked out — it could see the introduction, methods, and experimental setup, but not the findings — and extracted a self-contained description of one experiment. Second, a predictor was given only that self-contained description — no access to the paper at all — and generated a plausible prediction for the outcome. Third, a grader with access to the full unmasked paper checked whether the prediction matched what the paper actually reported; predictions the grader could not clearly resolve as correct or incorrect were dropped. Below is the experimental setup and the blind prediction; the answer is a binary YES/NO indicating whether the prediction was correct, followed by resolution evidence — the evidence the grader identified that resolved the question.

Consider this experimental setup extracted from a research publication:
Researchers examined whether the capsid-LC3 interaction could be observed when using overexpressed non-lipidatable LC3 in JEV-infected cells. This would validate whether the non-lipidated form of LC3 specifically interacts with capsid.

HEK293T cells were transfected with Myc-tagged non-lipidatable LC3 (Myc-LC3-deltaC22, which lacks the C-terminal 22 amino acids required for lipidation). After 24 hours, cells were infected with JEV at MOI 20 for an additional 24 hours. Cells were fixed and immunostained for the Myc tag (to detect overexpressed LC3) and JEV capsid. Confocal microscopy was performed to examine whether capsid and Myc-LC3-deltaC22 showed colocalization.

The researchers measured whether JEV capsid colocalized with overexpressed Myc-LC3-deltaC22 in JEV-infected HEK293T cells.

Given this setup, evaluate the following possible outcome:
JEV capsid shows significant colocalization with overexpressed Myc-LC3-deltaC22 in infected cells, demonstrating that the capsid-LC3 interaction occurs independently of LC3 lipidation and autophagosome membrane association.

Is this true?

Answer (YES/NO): YES